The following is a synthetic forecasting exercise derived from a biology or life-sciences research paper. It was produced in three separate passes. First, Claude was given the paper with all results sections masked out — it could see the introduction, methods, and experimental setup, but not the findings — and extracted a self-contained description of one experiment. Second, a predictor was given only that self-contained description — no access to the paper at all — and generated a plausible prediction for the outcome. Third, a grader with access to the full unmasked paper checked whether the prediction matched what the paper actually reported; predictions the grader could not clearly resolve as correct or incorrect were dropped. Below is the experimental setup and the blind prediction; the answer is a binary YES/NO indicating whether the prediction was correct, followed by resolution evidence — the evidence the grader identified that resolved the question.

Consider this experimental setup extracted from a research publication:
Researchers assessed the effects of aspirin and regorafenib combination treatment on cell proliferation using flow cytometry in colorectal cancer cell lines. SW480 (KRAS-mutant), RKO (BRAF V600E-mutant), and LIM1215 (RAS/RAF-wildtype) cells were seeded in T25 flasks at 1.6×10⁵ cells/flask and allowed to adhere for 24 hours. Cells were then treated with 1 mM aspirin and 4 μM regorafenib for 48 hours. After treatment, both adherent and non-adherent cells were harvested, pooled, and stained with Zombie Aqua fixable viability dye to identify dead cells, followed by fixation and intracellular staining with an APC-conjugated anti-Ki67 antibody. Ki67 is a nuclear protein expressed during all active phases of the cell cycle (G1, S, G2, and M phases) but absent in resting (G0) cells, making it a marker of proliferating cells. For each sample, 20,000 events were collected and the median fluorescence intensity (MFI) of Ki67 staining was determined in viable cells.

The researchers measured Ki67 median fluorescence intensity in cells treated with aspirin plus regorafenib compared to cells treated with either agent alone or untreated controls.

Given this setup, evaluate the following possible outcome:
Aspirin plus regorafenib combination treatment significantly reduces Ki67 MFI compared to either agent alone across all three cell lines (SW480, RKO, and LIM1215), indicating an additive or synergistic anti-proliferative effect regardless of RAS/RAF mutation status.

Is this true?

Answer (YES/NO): YES